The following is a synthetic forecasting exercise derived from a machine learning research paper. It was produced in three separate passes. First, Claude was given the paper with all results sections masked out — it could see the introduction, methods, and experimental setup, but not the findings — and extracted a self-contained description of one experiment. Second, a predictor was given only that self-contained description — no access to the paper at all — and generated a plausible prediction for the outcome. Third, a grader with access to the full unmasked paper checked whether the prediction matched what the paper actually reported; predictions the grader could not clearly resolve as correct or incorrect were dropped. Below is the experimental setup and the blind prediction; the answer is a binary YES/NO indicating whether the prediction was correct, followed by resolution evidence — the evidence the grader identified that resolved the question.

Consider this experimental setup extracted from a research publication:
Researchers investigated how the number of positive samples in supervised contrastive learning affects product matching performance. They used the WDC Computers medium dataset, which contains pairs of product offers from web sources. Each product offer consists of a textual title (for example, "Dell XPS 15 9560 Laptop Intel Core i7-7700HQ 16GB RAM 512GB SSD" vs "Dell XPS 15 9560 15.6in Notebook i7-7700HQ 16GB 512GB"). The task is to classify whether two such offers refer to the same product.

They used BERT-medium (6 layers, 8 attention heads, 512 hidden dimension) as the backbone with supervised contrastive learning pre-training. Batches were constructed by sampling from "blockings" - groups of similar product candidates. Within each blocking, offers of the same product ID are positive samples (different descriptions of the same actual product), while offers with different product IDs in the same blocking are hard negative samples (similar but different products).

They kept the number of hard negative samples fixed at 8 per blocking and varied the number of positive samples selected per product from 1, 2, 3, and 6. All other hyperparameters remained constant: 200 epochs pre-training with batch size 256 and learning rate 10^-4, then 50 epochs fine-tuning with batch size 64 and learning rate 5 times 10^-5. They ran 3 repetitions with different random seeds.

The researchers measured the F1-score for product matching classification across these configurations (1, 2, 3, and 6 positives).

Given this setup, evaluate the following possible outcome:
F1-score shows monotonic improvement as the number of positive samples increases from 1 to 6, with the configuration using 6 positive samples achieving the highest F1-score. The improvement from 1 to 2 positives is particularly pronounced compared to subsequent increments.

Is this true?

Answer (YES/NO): NO